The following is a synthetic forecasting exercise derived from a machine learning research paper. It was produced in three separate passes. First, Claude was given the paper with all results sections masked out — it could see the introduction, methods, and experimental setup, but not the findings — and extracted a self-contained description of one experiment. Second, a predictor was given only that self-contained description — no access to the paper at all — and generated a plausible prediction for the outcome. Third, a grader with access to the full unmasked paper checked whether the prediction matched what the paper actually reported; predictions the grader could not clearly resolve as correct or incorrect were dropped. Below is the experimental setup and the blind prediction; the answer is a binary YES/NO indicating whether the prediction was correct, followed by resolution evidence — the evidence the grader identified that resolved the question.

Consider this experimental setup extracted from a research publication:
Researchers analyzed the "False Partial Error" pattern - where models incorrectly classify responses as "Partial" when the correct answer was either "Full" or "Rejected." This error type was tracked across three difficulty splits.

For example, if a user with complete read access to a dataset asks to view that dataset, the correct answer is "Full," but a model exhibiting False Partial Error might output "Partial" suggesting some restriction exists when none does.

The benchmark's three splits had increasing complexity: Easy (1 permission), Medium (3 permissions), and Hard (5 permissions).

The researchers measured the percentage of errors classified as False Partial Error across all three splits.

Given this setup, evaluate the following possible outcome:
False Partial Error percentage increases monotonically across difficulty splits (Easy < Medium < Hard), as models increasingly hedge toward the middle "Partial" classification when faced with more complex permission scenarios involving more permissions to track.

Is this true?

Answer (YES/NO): YES